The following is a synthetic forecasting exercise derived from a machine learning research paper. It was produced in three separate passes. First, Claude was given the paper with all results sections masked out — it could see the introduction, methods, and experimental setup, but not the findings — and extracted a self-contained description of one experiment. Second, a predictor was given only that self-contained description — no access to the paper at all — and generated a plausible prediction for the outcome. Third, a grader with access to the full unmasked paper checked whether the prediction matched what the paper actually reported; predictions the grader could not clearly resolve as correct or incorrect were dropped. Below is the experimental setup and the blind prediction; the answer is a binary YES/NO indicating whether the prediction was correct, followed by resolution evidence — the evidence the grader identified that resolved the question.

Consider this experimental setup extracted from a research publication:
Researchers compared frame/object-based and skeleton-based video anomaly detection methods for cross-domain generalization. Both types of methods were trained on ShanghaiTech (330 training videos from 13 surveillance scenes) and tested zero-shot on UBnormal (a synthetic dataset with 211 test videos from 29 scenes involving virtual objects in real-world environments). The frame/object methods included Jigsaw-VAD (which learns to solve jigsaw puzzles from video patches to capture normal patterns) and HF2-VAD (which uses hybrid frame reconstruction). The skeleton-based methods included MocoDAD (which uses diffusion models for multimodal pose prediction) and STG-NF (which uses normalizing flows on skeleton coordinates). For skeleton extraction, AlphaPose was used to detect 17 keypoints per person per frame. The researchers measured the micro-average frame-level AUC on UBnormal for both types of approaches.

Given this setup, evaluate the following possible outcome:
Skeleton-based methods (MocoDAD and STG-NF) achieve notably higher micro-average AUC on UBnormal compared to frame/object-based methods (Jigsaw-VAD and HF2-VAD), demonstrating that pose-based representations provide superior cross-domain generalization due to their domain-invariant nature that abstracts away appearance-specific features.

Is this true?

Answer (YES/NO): YES